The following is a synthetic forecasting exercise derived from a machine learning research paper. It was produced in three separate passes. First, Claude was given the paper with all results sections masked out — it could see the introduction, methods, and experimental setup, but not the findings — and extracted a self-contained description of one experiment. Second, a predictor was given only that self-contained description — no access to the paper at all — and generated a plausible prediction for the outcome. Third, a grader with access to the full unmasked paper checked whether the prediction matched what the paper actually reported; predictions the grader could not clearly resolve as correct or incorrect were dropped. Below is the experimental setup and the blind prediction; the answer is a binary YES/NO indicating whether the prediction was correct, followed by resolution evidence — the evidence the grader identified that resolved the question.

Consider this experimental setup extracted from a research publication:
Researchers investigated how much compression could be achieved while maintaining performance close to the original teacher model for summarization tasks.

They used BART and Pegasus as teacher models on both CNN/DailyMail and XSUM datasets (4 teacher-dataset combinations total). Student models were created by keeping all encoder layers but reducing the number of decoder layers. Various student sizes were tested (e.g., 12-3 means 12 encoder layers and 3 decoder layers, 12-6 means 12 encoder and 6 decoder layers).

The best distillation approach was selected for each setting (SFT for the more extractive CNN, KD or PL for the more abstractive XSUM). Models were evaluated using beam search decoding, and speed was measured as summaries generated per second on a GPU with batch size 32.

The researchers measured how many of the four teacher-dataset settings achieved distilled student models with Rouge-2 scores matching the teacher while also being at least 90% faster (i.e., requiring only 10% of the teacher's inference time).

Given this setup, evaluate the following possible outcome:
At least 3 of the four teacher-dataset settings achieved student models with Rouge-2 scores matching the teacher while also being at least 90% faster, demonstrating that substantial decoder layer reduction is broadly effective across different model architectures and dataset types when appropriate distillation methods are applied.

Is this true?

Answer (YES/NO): YES